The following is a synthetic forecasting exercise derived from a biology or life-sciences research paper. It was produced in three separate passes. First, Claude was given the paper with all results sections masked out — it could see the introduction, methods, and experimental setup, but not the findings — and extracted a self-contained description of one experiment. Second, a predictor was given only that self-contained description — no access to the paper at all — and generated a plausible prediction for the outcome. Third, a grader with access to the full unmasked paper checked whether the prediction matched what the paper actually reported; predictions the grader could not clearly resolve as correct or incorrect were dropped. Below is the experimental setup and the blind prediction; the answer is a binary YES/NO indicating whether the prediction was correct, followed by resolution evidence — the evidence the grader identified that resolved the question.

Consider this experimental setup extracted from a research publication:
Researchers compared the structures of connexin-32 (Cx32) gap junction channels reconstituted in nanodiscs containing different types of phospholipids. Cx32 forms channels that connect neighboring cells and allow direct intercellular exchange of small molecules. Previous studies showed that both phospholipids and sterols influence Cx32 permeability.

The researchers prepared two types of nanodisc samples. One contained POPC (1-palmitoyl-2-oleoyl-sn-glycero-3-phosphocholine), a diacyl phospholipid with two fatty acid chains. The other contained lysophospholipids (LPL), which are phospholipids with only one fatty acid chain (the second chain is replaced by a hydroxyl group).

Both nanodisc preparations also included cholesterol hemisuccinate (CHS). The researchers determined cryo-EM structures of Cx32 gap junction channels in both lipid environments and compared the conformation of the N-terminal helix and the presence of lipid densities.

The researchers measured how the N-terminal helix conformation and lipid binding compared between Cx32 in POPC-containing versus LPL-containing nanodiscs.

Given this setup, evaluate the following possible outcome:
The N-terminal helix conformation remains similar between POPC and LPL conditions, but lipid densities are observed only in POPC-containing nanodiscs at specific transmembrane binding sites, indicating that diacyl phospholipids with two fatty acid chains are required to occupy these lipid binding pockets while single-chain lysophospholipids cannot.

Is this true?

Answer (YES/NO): NO